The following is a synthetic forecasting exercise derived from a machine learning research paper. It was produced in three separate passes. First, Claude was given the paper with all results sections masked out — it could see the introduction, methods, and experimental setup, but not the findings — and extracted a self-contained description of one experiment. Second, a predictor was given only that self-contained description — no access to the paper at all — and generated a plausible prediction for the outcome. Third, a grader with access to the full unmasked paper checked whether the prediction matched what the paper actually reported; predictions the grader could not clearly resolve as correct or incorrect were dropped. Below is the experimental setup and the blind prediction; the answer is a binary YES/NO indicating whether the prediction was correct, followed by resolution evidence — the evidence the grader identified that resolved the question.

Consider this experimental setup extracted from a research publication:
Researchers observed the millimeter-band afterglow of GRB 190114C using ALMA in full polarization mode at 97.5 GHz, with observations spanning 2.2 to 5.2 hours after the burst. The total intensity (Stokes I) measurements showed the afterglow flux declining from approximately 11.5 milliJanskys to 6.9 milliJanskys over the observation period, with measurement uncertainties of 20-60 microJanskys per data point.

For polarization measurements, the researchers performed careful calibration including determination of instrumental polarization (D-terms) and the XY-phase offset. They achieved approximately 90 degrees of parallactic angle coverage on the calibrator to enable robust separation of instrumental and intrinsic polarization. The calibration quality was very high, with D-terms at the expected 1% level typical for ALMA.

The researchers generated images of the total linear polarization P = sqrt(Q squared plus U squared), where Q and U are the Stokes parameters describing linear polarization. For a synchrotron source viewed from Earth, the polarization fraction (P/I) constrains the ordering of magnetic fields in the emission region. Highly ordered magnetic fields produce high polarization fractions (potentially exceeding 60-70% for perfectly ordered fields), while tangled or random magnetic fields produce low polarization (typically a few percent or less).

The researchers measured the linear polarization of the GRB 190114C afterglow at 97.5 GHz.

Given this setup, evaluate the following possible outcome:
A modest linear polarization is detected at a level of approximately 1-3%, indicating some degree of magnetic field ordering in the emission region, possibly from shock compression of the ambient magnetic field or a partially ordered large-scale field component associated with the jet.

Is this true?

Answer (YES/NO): NO